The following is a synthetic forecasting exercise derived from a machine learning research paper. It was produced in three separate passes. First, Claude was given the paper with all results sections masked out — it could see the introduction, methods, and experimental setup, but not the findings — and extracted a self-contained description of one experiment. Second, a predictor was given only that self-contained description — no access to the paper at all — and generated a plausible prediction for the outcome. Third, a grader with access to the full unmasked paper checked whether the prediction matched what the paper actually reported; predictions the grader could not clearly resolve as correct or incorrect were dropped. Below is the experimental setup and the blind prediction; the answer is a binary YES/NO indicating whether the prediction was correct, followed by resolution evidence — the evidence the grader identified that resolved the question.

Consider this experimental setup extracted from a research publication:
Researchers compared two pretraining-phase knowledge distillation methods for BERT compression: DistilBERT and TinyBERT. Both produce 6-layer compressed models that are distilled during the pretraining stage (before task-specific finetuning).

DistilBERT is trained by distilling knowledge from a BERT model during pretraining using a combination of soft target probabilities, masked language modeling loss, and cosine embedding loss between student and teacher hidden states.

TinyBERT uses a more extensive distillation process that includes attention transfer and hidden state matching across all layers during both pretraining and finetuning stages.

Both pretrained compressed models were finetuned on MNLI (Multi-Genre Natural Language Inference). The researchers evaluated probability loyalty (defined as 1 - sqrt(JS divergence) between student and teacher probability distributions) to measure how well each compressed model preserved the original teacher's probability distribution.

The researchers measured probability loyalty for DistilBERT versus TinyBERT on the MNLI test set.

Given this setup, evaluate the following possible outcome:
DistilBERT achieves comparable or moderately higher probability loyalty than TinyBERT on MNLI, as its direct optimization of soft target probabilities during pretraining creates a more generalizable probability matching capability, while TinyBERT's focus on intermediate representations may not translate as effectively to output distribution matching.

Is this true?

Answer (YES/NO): YES